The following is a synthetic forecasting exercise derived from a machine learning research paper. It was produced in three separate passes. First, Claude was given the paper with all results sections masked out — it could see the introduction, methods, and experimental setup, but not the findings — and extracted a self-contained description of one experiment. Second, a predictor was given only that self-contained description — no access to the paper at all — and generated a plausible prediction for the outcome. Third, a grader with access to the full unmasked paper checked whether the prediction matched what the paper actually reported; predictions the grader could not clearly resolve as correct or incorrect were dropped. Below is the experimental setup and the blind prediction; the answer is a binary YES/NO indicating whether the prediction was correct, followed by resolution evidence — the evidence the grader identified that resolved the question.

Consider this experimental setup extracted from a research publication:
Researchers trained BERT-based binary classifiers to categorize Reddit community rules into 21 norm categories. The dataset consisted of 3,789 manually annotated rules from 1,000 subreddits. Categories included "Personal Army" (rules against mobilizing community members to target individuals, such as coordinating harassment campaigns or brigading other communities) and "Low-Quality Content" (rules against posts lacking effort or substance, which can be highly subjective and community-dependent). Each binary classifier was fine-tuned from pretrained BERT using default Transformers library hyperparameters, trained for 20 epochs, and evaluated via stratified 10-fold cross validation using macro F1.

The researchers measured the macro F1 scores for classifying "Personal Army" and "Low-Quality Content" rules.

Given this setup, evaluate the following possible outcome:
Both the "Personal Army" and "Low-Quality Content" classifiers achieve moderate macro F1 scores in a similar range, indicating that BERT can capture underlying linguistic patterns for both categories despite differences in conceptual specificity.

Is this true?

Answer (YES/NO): NO